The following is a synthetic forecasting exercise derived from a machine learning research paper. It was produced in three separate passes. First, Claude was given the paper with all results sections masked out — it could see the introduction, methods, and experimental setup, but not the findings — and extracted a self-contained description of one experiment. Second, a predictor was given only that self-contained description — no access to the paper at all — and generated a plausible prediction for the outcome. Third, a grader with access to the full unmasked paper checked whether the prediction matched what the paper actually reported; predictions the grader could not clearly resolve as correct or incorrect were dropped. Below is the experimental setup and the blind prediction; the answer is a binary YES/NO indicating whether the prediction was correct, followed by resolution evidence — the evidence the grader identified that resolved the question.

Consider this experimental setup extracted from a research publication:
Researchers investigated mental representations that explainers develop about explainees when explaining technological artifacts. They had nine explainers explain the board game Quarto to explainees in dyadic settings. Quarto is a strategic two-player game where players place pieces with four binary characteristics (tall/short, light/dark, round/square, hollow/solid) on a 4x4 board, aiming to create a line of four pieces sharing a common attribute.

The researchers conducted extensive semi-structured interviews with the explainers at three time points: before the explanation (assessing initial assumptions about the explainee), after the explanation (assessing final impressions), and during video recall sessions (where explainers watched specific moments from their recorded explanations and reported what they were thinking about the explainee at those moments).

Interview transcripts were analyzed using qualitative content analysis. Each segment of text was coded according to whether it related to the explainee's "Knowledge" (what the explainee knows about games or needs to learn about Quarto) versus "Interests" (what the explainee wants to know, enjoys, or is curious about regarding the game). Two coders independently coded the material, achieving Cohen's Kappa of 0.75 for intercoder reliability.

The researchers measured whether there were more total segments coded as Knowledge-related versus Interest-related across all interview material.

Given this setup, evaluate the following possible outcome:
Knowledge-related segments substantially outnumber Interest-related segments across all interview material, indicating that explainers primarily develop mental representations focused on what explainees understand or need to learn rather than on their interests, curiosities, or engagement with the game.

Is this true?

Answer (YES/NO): NO